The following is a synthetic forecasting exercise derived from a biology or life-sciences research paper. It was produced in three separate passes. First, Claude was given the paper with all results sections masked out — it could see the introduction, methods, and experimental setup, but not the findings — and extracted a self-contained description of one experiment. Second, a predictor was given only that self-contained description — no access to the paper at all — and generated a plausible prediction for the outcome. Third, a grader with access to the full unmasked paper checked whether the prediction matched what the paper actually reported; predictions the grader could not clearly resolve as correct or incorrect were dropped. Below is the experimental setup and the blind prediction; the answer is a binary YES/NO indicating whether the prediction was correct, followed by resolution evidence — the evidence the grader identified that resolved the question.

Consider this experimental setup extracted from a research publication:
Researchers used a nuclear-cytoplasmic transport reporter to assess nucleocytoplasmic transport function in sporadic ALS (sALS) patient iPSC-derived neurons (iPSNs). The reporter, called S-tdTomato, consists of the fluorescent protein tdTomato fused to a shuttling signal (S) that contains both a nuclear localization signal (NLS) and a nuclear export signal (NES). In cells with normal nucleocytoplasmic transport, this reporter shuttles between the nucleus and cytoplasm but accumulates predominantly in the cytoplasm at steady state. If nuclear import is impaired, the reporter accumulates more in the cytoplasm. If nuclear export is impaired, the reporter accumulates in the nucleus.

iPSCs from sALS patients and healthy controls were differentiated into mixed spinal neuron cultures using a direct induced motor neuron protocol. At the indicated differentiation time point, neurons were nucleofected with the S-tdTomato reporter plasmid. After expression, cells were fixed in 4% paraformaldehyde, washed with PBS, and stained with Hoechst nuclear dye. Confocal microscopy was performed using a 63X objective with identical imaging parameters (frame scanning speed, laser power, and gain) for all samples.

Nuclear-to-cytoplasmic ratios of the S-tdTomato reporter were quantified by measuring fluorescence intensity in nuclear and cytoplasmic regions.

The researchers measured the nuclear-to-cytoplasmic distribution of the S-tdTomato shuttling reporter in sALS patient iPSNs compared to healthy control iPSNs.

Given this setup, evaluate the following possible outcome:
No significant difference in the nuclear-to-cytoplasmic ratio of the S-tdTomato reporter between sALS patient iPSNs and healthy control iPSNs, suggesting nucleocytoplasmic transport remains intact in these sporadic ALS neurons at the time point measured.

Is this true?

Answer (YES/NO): NO